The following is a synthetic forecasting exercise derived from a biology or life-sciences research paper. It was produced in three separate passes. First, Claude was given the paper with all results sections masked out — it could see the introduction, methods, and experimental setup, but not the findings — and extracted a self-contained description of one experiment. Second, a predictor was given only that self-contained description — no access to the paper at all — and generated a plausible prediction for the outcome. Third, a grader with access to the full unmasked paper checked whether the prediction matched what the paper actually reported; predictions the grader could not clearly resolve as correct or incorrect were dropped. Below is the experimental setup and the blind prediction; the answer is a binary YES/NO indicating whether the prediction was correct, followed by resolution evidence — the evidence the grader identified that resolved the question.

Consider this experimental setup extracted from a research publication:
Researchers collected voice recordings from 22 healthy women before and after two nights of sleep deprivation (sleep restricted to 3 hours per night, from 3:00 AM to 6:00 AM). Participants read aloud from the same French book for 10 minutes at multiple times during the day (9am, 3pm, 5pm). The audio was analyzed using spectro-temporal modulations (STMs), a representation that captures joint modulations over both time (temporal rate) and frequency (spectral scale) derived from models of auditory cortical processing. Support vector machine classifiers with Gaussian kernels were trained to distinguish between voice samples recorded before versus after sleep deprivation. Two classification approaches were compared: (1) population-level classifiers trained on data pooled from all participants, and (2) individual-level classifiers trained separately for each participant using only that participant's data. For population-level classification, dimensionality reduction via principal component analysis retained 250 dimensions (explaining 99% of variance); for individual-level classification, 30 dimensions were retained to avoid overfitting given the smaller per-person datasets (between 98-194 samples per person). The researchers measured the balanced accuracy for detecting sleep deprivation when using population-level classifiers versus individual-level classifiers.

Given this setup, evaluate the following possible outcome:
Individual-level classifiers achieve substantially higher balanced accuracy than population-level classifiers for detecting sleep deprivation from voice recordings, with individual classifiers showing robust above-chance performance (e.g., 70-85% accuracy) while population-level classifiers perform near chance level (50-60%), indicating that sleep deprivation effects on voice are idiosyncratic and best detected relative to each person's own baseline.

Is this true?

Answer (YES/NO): NO